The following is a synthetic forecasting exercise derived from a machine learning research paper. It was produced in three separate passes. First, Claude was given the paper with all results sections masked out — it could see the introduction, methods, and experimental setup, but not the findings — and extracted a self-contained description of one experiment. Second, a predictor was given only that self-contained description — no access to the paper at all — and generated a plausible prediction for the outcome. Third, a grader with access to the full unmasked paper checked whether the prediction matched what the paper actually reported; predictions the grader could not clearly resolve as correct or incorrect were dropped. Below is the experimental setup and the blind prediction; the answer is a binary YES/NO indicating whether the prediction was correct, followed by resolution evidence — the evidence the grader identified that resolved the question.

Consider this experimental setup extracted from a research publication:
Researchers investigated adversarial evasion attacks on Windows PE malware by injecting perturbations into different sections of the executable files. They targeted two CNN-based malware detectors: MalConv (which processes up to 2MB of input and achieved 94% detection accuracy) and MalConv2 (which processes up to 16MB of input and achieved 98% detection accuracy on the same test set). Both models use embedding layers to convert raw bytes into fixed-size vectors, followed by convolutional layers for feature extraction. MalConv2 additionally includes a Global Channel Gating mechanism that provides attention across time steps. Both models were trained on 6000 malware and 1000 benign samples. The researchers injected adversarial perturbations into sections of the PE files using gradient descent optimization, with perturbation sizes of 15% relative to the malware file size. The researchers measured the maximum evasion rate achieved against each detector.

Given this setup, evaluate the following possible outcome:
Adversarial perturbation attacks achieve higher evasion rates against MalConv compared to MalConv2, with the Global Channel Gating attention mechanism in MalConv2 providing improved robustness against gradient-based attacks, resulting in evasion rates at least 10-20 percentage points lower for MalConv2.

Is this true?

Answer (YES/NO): NO